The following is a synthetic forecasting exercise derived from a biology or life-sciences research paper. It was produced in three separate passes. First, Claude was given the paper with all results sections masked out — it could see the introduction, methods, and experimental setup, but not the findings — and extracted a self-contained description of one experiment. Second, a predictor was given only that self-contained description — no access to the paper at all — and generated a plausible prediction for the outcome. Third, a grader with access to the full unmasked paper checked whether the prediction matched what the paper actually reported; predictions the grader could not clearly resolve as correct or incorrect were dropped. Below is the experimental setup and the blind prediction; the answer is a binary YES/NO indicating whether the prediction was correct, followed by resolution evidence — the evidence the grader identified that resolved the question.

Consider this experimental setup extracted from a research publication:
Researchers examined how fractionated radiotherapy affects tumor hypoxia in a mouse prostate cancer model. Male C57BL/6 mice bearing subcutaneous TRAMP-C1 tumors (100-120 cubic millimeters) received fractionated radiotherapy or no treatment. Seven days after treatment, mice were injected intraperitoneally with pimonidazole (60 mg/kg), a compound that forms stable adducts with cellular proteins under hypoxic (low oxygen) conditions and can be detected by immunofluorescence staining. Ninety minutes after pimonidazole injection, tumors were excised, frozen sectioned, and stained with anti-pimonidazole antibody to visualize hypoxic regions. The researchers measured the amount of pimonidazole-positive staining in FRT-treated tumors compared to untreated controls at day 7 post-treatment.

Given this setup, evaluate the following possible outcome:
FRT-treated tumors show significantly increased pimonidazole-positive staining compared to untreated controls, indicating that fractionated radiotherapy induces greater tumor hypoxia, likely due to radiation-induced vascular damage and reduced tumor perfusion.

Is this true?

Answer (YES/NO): NO